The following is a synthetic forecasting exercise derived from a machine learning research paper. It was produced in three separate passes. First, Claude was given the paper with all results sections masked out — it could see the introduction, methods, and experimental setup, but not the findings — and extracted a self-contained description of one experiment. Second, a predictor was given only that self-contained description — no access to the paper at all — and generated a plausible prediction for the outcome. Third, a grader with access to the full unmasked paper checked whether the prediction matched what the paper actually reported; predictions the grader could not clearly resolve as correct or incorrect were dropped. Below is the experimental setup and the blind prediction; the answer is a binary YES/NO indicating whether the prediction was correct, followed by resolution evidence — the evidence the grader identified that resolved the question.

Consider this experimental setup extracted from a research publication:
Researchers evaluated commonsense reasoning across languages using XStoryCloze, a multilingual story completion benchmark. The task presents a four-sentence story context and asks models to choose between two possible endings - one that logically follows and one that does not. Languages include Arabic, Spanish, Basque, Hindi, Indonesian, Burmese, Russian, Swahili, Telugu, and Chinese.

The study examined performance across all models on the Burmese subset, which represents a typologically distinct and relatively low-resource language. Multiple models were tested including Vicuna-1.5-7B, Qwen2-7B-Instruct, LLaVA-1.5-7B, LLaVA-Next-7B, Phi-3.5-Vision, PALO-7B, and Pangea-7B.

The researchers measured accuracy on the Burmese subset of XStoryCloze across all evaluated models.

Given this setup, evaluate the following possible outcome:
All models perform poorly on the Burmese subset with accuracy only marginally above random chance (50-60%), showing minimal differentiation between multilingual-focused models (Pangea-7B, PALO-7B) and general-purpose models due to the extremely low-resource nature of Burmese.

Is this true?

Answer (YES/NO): NO